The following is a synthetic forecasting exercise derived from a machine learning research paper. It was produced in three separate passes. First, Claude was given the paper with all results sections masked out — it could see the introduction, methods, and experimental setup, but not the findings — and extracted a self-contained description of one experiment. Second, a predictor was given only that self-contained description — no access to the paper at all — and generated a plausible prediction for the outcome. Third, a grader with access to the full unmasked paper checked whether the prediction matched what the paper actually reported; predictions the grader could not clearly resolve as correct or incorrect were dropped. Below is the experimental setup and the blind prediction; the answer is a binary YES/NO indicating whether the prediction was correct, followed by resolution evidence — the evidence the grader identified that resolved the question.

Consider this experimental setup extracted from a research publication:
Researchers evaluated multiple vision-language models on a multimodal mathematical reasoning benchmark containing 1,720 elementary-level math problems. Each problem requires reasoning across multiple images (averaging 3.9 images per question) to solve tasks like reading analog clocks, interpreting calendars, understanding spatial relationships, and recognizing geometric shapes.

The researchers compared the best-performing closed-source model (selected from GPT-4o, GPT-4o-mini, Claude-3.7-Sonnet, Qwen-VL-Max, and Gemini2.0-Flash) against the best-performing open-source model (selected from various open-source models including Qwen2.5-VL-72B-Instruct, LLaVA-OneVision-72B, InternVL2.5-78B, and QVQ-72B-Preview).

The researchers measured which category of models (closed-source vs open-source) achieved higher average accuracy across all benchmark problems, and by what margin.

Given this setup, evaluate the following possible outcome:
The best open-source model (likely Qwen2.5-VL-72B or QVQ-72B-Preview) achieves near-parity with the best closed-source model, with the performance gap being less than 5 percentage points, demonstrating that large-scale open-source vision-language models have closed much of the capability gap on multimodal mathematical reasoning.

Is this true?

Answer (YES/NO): YES